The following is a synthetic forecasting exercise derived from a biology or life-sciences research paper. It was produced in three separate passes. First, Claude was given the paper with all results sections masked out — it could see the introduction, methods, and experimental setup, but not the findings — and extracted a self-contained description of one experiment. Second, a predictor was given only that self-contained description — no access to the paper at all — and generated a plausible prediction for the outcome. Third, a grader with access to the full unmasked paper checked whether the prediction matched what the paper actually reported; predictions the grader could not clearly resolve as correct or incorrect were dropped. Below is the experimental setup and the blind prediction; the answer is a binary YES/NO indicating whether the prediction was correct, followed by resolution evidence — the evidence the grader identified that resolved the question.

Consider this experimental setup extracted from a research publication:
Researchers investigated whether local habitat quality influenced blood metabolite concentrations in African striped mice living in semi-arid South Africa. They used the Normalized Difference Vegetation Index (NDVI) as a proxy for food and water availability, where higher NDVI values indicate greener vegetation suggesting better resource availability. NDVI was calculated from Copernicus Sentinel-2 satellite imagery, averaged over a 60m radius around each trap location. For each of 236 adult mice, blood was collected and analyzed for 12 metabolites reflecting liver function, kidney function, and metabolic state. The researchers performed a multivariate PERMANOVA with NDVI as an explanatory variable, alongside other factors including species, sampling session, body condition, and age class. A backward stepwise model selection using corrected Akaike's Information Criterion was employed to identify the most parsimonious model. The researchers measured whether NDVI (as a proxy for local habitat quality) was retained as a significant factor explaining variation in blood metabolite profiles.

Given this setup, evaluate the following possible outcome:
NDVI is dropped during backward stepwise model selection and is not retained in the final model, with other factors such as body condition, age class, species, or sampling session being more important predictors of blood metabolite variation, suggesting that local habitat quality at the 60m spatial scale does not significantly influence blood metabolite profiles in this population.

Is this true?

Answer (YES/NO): YES